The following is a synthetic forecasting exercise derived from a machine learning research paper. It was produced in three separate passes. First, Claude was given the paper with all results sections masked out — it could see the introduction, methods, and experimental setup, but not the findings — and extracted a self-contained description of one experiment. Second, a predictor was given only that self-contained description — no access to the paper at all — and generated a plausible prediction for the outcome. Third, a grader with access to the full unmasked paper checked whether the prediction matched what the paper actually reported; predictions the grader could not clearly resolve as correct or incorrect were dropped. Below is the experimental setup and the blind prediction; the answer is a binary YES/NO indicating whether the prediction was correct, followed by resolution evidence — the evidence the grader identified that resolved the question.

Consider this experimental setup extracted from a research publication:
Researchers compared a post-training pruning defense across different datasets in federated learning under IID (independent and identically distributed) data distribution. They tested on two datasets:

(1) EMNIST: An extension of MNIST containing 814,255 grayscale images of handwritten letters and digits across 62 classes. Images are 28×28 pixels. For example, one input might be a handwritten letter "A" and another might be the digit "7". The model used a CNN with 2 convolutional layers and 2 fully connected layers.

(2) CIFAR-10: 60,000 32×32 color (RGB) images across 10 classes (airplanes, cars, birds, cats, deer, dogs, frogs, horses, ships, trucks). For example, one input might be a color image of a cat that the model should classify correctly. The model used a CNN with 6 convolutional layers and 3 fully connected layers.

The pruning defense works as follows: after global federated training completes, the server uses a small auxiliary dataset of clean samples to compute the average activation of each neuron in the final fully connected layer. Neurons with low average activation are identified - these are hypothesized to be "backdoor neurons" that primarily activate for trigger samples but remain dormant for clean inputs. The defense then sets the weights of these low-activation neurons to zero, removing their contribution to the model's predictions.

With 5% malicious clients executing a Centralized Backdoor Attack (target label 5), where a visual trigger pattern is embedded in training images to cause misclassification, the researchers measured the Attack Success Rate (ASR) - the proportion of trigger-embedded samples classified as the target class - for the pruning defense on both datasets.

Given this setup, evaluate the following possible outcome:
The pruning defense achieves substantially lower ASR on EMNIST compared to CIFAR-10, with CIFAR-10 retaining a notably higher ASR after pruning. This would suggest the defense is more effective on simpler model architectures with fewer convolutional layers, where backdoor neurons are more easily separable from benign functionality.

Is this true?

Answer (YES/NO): YES